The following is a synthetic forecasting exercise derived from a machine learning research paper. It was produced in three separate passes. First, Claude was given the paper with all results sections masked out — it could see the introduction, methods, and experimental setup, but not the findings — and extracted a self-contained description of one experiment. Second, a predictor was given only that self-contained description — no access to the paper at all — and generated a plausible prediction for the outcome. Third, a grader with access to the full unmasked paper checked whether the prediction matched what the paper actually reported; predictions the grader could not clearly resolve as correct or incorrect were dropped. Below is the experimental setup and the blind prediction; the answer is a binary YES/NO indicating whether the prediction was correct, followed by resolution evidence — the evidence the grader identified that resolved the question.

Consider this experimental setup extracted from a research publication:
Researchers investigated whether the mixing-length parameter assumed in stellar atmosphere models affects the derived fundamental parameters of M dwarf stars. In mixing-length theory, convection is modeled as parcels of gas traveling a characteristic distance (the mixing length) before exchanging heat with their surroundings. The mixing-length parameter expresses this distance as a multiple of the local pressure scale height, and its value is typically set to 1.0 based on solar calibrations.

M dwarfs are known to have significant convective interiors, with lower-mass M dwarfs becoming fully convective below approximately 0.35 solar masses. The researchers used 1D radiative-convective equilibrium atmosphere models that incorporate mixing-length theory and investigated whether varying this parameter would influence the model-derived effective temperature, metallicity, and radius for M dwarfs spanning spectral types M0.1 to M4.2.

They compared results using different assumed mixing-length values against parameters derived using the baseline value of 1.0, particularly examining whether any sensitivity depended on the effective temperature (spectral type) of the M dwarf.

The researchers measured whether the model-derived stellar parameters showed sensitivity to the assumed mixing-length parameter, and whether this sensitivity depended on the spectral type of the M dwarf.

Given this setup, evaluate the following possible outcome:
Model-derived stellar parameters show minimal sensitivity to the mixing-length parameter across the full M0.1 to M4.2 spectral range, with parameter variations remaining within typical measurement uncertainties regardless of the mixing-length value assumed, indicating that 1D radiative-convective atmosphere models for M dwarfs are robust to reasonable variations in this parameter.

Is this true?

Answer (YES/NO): NO